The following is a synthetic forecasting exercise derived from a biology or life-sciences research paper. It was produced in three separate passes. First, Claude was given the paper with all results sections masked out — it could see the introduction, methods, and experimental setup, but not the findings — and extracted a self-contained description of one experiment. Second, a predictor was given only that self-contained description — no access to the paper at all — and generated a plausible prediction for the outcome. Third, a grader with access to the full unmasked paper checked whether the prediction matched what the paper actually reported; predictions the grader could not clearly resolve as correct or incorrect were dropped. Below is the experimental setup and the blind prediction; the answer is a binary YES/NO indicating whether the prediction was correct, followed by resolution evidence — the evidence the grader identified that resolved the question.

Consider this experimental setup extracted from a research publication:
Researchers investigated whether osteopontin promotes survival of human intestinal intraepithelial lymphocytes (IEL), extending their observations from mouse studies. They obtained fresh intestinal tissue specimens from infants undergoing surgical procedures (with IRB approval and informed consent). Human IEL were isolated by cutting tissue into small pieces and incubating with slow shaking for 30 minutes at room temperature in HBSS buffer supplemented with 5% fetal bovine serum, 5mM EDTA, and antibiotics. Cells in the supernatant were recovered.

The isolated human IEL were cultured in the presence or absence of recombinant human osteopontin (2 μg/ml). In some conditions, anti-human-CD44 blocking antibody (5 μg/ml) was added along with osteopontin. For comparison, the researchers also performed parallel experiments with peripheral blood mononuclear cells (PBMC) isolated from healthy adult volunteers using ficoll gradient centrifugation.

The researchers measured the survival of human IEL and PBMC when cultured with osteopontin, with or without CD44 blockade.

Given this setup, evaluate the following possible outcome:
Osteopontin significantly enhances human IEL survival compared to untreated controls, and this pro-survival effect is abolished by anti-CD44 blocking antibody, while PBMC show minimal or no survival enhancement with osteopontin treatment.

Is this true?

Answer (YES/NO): YES